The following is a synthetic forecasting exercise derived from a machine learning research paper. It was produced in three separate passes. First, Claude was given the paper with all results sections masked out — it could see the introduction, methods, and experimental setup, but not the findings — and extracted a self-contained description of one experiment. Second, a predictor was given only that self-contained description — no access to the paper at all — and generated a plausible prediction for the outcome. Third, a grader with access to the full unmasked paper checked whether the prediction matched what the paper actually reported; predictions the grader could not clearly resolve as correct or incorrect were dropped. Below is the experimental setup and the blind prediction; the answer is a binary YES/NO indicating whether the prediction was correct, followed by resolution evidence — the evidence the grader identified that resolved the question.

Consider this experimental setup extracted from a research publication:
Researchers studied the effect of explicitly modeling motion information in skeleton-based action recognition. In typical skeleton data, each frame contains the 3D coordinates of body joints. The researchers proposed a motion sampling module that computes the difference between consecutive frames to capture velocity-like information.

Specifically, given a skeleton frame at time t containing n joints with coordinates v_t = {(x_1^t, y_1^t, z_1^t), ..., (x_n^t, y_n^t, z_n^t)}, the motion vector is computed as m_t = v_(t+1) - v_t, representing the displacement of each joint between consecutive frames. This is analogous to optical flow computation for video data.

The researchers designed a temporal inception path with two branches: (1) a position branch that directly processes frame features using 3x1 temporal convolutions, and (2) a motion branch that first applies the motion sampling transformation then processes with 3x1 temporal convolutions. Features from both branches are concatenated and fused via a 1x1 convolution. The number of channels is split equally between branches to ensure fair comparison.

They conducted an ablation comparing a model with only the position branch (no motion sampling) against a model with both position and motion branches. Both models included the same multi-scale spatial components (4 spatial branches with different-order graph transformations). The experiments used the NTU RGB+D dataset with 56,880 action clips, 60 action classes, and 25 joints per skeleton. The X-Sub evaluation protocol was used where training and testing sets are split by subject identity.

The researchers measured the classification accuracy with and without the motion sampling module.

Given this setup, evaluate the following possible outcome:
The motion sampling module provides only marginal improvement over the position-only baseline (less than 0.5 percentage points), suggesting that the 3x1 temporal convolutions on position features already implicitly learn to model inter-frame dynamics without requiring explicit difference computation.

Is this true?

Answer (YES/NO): NO